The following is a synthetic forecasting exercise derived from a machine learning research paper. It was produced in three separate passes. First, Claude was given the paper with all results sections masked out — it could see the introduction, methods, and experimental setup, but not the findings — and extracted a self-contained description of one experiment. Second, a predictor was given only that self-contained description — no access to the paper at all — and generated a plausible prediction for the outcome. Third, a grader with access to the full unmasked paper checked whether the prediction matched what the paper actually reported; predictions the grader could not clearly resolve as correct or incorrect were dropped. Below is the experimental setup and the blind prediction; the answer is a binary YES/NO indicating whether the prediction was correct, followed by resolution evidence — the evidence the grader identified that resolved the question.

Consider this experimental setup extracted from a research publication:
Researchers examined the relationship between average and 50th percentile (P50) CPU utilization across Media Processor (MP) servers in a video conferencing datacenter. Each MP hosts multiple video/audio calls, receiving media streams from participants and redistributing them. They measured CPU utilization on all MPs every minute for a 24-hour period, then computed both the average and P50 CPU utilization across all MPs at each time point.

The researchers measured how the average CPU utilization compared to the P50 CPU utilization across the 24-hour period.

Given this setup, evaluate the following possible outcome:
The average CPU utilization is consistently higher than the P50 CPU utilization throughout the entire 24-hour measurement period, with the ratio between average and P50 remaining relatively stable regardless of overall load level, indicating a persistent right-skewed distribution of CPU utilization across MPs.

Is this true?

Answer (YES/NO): NO